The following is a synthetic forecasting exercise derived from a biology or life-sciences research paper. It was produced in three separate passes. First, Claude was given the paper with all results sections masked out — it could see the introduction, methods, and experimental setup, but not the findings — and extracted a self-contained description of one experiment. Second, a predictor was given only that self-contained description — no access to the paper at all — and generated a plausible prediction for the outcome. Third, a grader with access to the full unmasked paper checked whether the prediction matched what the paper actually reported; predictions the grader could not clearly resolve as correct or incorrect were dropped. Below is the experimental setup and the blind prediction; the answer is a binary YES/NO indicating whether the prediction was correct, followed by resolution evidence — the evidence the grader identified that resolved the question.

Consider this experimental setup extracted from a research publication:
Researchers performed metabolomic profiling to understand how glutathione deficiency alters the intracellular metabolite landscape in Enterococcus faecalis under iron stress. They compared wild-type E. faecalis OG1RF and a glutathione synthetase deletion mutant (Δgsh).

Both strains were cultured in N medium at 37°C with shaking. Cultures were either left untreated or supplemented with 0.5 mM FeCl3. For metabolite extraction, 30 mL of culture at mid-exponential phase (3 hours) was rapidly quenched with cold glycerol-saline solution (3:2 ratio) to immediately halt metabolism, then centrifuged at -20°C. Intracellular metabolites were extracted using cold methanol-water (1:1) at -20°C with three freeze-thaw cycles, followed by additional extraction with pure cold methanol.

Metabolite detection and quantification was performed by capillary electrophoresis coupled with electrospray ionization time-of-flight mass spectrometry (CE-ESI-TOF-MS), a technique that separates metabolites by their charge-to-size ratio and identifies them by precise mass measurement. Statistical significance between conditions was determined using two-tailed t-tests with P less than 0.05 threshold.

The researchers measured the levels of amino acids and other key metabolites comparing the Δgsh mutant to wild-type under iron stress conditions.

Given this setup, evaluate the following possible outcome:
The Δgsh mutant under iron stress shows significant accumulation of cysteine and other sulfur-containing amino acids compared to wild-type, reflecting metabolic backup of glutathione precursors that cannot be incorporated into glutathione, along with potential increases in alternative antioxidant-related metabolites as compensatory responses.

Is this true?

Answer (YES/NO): NO